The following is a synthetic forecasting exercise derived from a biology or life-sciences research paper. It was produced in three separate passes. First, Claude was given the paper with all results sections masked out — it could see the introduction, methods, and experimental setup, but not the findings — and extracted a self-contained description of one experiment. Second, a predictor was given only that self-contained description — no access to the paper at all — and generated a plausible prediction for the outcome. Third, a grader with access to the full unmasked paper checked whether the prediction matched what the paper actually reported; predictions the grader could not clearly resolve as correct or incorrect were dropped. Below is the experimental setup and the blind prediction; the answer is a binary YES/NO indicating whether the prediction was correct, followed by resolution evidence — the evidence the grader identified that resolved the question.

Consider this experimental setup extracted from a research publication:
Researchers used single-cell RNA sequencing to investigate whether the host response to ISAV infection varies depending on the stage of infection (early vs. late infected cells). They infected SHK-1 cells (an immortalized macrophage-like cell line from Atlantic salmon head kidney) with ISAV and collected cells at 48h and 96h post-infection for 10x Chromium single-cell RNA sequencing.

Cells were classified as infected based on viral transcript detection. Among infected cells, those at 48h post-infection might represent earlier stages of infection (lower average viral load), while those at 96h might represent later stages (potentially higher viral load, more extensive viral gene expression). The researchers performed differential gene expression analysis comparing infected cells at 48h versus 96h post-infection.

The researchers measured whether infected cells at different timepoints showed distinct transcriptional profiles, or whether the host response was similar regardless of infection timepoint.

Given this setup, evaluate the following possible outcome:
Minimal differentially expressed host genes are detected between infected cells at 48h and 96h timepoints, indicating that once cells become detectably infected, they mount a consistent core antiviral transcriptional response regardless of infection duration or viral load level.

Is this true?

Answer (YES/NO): NO